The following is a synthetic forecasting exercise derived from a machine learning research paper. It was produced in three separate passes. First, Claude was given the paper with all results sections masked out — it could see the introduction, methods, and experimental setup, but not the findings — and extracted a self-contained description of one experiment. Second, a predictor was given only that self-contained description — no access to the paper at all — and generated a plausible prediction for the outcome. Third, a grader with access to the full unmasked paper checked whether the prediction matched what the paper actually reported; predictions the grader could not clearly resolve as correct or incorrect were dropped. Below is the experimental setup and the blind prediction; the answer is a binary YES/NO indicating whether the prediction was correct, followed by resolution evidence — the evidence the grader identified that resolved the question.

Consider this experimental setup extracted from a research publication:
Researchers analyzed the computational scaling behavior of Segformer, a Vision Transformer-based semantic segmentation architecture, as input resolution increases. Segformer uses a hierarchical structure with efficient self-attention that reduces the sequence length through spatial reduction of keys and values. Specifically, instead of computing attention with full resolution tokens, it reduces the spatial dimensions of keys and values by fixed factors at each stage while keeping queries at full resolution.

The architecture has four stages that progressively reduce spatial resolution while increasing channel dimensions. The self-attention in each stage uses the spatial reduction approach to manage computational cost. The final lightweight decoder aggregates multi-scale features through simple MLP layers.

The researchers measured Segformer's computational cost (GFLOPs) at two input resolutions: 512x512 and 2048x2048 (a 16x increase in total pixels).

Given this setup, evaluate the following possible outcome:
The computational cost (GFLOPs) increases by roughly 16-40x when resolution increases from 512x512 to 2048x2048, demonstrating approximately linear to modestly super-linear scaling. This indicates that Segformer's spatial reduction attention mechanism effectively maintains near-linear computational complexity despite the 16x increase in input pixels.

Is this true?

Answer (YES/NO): NO